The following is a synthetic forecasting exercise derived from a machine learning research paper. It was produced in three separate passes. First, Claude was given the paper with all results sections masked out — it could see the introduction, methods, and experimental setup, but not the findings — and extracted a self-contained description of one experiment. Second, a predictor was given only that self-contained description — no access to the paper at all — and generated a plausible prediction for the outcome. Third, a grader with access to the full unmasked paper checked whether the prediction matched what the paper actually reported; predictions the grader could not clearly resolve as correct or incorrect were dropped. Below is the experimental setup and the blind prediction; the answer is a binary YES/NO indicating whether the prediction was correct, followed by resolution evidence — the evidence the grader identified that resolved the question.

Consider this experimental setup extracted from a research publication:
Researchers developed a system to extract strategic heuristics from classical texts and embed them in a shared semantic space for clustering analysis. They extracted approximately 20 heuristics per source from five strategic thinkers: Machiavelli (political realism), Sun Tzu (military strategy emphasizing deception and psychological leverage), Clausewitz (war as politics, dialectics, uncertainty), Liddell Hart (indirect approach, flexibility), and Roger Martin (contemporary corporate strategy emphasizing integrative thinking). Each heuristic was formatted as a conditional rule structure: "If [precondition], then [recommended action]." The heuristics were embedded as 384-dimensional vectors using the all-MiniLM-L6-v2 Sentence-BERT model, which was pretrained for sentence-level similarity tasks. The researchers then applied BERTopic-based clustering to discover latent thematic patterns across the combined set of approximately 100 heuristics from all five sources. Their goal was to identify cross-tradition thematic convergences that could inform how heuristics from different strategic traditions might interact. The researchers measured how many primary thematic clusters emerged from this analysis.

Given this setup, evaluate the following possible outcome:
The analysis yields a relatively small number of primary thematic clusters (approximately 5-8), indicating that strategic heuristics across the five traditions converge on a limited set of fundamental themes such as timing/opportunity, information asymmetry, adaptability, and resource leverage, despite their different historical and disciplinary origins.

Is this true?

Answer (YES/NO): YES